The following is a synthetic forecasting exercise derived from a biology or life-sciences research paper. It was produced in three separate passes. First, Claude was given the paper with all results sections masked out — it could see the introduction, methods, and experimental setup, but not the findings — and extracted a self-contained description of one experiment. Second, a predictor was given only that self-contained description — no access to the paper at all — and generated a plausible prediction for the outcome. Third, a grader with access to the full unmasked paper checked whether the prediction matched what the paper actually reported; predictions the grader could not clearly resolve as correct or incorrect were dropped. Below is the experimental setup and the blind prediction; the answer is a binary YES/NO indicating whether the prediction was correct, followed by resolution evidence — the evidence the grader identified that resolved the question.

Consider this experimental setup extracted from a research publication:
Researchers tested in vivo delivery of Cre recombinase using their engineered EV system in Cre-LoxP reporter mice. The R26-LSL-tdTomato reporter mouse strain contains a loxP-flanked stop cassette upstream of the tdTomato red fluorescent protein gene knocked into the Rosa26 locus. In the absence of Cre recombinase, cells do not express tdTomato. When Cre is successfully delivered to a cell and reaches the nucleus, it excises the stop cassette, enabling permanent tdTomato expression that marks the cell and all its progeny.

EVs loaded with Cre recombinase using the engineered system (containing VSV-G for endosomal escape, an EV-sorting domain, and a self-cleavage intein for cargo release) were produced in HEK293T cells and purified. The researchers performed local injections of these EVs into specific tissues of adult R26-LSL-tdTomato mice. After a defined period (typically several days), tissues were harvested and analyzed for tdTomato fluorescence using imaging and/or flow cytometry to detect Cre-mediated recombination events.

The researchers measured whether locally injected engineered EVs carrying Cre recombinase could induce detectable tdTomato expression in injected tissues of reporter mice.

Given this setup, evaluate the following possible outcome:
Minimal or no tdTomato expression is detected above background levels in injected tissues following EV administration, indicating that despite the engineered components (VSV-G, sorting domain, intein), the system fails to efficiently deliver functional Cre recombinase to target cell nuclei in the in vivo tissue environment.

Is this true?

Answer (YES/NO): NO